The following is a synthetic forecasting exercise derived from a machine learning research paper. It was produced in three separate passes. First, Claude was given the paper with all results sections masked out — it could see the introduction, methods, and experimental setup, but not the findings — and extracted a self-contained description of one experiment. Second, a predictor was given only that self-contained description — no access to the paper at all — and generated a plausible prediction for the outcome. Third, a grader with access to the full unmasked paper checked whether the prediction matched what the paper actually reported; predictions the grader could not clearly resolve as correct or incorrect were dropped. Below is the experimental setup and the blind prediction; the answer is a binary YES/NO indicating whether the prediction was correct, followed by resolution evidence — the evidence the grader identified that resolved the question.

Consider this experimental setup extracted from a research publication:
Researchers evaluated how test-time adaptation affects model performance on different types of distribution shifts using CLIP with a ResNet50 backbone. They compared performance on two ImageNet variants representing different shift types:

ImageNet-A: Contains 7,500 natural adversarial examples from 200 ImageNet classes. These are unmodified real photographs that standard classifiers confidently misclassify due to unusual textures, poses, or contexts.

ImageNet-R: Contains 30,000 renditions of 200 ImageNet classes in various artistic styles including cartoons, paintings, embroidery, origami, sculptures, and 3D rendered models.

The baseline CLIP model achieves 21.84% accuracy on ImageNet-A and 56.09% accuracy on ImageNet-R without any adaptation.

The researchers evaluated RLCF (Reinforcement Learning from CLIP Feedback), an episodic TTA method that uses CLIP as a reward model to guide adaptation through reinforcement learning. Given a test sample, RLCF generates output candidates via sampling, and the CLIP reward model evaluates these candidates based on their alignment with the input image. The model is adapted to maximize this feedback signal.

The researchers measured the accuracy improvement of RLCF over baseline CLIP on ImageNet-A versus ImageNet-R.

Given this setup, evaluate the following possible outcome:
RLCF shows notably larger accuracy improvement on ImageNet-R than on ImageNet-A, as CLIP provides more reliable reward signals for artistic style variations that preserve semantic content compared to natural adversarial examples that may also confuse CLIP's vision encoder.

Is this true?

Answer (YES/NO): NO